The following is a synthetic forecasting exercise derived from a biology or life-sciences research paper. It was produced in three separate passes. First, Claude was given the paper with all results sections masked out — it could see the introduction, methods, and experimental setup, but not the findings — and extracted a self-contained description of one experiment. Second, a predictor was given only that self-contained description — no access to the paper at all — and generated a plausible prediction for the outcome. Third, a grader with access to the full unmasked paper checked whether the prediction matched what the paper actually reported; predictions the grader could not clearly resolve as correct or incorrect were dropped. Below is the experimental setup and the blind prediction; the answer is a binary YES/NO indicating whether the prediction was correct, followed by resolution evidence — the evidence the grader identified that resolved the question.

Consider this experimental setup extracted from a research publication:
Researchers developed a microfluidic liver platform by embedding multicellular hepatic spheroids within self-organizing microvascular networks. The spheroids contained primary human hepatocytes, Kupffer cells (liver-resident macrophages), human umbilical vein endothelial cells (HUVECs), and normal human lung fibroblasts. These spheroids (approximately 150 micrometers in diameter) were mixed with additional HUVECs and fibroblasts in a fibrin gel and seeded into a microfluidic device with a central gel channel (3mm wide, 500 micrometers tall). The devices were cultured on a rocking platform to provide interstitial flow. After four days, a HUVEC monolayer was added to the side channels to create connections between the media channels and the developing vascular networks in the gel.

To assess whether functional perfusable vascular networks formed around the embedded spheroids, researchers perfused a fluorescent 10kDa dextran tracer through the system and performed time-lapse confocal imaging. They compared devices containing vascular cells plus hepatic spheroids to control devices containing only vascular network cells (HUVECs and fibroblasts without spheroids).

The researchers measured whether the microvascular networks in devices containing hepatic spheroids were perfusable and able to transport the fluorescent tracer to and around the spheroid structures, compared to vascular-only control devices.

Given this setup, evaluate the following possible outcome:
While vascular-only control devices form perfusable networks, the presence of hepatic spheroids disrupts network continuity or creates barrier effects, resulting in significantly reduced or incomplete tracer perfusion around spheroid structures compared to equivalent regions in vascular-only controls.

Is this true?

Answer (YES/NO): NO